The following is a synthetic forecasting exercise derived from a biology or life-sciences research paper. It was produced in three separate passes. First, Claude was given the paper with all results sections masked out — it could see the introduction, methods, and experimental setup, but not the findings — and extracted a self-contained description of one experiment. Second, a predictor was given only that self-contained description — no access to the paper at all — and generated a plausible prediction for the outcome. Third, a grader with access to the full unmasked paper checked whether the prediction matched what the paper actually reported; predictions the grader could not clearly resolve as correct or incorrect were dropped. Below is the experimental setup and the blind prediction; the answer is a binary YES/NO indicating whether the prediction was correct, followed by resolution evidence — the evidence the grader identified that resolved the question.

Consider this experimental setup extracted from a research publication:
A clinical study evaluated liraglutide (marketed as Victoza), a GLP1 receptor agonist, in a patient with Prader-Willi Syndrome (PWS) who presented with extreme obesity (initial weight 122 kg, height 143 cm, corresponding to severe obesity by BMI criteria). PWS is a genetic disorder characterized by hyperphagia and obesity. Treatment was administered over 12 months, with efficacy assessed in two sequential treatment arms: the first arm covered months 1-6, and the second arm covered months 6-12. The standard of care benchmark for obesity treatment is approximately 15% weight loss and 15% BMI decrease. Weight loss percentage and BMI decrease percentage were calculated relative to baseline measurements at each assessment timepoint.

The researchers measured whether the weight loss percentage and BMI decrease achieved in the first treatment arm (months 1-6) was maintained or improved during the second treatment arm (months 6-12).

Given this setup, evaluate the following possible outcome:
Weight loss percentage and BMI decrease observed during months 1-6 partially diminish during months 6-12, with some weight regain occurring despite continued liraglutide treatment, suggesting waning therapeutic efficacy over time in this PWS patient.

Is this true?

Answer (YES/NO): NO